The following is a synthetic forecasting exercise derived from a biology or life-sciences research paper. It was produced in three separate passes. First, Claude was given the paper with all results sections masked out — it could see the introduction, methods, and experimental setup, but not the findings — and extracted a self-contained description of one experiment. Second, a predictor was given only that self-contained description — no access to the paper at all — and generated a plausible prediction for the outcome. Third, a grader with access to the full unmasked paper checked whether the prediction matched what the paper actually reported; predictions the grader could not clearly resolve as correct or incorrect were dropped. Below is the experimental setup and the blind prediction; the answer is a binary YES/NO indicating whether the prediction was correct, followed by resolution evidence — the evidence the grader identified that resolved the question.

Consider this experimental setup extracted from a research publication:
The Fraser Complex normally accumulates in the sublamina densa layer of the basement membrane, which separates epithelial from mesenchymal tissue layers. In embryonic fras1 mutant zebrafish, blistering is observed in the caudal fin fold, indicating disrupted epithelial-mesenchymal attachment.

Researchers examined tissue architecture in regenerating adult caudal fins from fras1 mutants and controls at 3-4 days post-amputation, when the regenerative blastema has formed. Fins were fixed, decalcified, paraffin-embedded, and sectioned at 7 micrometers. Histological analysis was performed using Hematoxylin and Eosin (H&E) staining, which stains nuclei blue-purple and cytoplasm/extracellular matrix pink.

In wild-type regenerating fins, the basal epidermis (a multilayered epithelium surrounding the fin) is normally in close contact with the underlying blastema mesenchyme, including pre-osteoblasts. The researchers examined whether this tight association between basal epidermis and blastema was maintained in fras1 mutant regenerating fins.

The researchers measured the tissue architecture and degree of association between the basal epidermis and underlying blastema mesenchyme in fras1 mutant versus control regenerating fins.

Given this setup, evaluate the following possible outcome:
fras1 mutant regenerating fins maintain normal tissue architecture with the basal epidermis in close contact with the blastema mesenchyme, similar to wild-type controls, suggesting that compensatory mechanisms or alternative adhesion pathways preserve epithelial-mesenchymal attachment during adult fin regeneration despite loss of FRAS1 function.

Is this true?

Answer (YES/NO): NO